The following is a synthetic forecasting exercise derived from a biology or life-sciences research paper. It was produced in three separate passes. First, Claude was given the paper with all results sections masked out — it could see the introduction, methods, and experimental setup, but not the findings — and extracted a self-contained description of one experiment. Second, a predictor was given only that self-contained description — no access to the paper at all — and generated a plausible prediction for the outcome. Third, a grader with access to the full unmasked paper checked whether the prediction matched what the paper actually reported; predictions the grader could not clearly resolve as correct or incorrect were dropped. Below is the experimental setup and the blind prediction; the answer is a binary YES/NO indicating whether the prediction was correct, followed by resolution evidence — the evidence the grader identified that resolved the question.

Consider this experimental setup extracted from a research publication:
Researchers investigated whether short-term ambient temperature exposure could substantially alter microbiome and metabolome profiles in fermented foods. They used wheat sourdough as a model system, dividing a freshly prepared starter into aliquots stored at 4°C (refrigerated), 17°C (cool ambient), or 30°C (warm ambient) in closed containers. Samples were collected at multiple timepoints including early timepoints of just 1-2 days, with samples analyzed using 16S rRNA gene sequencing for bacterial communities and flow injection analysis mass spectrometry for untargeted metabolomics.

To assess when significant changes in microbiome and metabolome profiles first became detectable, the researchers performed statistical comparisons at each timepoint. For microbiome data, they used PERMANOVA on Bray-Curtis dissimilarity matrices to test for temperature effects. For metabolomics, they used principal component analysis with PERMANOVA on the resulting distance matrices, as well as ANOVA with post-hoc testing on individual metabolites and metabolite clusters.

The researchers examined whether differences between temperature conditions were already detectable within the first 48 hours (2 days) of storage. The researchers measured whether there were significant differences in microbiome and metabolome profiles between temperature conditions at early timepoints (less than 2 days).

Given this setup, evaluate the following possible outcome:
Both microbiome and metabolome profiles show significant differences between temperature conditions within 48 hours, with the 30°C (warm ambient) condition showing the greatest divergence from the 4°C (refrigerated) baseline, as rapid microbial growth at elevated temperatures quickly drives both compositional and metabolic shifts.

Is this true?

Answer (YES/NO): NO